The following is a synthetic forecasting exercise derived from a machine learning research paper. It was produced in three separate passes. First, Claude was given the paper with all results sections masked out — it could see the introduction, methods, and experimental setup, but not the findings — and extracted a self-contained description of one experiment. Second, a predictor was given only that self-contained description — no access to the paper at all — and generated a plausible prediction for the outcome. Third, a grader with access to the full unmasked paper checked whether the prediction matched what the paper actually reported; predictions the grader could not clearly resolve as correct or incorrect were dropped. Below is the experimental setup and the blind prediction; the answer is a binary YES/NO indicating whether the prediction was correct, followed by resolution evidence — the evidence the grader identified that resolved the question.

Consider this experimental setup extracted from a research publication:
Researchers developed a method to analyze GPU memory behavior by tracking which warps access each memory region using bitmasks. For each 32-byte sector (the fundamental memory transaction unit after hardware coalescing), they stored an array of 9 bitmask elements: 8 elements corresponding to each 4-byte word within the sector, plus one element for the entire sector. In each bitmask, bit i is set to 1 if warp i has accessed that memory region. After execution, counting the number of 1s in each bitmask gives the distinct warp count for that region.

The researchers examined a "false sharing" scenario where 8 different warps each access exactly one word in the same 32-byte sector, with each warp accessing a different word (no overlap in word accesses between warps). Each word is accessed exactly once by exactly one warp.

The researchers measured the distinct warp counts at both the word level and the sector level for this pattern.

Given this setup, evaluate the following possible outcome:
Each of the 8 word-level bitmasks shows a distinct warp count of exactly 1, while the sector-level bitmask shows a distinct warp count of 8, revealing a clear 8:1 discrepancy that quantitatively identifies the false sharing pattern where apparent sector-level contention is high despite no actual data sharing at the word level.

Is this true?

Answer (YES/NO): YES